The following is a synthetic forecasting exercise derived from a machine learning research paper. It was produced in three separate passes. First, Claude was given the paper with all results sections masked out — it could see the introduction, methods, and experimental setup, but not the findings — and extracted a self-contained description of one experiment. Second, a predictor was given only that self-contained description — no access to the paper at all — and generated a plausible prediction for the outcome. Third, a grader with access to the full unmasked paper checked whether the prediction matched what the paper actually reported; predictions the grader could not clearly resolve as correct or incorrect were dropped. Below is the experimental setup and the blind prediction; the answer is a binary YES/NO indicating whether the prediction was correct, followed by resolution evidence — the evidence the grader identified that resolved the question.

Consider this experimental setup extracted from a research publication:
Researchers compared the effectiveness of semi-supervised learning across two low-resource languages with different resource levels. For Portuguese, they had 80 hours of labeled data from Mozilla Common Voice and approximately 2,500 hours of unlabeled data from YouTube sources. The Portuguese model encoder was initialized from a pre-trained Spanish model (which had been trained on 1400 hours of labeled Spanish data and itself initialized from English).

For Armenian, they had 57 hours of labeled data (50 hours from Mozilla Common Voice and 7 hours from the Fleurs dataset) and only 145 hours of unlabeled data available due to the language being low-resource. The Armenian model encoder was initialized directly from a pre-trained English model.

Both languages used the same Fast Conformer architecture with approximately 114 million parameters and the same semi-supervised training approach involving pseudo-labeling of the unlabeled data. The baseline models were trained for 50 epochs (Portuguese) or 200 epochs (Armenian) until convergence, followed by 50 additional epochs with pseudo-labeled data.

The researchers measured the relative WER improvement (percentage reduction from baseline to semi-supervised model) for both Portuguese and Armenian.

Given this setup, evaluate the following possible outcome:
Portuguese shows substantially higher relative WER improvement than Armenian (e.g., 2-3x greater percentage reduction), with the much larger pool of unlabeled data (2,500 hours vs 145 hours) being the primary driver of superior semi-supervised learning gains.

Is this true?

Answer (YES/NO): YES